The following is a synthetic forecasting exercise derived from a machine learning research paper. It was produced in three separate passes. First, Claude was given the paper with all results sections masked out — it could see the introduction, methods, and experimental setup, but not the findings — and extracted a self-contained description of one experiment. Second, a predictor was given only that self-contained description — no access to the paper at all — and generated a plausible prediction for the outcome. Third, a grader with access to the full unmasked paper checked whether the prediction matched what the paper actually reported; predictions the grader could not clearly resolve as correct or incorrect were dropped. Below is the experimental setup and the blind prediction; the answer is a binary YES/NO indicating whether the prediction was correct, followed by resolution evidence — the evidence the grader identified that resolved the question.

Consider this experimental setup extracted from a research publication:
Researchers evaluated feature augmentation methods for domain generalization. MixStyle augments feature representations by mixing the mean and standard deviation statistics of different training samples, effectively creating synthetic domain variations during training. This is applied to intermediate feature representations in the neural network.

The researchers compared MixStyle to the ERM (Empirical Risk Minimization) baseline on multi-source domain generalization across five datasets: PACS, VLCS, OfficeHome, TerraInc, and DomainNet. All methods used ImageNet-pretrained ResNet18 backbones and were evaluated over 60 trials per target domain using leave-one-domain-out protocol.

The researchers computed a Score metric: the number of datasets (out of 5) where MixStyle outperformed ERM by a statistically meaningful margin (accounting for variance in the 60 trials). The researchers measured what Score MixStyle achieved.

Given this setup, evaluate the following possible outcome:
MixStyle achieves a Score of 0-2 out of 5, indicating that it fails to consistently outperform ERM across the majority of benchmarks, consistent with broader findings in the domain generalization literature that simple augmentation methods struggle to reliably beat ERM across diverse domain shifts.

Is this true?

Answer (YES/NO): YES